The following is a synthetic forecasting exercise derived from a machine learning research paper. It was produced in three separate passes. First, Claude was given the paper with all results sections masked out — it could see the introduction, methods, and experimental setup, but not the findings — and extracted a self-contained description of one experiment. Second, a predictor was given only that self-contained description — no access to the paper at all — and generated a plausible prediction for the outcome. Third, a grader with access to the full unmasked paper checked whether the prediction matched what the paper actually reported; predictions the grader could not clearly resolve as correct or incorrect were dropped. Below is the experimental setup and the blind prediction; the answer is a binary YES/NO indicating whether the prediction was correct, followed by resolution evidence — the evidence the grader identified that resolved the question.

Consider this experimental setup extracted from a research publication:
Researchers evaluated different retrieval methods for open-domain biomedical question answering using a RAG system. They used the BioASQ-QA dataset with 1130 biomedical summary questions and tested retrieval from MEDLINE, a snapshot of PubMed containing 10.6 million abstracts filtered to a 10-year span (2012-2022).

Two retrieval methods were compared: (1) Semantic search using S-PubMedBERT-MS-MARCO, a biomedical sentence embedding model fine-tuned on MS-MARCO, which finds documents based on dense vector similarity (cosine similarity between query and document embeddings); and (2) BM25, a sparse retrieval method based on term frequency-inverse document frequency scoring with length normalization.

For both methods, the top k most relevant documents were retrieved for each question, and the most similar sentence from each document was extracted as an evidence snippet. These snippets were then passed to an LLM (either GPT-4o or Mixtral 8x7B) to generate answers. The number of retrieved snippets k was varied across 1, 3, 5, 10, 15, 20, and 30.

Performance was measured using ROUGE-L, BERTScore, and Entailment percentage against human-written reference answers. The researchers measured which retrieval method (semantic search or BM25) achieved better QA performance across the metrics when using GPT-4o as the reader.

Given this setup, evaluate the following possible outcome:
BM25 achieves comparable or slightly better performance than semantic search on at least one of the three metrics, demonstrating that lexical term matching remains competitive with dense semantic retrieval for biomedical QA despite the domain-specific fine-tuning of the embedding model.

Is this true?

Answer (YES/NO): YES